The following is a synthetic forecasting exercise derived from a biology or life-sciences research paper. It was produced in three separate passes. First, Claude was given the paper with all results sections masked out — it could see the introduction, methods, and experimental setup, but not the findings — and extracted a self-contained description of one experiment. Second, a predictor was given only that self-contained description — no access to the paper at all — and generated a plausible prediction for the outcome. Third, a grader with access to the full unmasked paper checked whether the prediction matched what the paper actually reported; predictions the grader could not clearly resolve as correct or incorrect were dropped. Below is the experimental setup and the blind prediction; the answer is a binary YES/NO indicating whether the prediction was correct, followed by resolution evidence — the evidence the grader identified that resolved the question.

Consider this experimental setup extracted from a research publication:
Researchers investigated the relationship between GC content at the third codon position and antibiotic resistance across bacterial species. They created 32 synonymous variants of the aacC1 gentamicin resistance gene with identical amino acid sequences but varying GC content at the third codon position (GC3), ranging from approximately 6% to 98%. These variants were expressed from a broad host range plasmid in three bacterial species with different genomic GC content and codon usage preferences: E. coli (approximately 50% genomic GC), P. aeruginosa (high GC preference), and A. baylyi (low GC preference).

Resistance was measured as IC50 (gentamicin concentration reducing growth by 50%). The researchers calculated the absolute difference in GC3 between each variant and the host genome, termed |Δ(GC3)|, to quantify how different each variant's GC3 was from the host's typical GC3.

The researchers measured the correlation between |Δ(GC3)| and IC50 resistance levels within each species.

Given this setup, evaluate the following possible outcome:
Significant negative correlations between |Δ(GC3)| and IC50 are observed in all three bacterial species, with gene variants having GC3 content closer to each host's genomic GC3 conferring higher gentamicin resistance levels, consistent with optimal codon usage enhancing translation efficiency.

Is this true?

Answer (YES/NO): NO